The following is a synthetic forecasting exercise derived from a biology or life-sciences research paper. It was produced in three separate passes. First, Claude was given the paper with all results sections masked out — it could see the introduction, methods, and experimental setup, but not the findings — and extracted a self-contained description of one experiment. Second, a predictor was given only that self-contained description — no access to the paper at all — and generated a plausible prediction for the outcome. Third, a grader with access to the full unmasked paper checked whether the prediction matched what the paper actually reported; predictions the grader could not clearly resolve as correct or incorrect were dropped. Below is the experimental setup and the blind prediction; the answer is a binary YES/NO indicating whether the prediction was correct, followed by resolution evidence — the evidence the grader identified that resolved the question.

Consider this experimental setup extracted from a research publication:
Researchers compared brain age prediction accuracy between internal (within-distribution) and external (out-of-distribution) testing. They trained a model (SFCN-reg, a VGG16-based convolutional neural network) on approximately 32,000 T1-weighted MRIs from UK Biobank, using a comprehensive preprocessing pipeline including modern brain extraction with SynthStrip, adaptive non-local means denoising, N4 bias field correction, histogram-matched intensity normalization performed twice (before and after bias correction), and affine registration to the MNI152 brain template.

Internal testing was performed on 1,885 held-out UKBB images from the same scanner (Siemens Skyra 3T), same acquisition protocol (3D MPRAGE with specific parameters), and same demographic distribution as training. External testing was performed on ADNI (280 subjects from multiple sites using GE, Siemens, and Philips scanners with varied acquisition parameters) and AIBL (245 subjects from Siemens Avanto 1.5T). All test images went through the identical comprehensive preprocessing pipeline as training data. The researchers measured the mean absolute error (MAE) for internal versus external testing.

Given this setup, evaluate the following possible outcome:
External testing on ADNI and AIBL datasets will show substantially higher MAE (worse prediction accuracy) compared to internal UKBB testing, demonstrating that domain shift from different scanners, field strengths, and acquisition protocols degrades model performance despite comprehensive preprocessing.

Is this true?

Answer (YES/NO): NO